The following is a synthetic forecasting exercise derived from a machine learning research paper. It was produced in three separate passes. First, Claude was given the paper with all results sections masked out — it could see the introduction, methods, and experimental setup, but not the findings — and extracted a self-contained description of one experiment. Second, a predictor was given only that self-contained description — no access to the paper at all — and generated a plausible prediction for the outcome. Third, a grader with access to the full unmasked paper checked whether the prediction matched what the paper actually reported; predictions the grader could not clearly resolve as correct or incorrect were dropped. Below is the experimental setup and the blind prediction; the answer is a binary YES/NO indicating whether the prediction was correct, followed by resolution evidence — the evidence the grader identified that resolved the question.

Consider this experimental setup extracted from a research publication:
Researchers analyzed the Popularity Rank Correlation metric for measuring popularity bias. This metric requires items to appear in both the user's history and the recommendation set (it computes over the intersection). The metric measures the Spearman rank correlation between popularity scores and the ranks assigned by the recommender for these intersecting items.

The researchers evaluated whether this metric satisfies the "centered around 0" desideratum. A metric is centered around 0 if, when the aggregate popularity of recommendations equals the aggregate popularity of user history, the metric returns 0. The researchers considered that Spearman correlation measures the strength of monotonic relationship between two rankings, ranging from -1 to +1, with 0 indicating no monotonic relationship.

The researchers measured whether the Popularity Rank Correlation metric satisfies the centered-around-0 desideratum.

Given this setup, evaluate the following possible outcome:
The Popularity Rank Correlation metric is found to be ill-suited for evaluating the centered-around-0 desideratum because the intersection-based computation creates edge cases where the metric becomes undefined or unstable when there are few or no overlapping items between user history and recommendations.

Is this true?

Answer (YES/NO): NO